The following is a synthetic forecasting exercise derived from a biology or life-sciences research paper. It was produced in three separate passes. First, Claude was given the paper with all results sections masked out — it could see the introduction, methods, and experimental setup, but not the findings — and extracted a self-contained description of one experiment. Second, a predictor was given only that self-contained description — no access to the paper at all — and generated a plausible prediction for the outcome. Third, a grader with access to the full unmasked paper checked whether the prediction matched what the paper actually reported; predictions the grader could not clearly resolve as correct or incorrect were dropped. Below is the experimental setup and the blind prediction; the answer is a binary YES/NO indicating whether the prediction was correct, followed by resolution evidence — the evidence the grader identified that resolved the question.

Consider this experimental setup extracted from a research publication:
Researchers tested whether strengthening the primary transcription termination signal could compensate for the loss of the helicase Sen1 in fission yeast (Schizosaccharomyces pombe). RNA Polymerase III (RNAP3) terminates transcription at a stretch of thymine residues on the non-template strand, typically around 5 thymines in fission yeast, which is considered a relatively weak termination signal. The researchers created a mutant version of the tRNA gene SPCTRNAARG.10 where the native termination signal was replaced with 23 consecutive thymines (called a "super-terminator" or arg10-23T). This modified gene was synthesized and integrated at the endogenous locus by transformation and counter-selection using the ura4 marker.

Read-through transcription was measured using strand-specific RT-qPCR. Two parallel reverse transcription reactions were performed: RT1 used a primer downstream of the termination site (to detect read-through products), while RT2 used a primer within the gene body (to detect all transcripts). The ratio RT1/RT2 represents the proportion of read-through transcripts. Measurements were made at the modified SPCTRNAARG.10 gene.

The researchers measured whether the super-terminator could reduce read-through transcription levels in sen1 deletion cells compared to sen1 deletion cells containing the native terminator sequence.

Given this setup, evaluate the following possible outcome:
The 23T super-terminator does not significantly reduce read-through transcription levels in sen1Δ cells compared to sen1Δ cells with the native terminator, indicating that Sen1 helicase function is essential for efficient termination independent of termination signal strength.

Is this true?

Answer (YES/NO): NO